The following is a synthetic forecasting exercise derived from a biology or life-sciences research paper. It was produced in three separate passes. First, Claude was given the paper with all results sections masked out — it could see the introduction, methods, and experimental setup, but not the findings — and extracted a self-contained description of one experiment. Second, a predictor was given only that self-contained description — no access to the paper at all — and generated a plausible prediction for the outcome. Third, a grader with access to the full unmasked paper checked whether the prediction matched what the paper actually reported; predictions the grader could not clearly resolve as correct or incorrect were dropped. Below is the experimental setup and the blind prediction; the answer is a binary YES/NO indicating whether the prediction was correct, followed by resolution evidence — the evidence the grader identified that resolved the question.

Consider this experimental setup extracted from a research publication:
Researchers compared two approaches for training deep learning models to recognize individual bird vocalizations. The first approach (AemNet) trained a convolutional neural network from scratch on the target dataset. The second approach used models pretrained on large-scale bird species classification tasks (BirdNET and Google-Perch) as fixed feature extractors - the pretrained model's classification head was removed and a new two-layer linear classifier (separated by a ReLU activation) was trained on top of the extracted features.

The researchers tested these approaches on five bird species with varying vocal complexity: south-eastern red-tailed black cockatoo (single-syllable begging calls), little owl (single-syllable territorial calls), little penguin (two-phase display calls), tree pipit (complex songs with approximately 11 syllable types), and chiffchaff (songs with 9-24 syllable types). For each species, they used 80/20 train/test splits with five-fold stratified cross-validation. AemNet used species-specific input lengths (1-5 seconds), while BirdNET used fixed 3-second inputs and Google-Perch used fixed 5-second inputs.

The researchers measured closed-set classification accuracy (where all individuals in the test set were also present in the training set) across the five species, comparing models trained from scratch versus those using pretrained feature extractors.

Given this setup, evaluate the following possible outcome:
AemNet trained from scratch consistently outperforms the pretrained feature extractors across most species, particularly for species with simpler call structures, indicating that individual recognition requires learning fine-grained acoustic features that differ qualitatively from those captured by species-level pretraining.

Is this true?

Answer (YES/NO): NO